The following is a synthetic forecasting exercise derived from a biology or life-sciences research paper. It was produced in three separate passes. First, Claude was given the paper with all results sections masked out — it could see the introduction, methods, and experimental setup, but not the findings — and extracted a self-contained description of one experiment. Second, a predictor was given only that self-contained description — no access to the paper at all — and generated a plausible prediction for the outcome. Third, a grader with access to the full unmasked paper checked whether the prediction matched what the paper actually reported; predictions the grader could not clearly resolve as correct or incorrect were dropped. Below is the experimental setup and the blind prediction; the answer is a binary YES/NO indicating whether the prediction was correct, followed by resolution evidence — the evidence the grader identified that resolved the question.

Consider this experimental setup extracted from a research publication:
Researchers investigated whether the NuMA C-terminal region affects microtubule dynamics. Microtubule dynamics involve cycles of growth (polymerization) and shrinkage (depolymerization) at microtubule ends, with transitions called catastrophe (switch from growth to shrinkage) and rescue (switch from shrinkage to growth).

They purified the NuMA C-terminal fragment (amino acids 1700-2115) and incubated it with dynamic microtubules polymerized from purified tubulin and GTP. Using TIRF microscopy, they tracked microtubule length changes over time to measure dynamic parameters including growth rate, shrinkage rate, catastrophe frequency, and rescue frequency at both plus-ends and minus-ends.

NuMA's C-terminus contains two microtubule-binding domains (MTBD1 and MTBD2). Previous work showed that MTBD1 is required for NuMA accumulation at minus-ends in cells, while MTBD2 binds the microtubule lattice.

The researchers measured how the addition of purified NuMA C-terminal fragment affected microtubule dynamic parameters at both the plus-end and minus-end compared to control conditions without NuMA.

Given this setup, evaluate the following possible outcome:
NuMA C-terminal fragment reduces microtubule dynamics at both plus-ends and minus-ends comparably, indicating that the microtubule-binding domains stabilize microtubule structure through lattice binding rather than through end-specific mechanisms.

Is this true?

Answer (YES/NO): NO